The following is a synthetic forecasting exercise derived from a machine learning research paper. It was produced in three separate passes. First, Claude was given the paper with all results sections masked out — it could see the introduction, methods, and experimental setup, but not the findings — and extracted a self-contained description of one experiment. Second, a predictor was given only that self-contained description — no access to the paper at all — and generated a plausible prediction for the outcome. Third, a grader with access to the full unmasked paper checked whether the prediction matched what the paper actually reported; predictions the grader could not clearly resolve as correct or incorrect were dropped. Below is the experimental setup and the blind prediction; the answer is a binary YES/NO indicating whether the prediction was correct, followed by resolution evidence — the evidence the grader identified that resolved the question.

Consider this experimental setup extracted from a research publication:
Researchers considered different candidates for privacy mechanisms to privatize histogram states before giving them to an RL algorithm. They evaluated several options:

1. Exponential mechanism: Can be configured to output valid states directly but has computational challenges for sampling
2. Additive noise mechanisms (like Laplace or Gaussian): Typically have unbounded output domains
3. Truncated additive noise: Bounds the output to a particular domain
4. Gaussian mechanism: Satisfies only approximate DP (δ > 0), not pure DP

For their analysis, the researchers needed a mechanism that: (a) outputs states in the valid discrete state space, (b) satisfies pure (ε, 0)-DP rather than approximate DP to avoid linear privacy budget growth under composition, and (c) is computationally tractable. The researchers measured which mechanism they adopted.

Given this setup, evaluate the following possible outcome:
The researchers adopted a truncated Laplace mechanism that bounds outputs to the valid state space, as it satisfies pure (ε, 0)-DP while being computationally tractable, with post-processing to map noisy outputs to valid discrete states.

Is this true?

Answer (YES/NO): NO